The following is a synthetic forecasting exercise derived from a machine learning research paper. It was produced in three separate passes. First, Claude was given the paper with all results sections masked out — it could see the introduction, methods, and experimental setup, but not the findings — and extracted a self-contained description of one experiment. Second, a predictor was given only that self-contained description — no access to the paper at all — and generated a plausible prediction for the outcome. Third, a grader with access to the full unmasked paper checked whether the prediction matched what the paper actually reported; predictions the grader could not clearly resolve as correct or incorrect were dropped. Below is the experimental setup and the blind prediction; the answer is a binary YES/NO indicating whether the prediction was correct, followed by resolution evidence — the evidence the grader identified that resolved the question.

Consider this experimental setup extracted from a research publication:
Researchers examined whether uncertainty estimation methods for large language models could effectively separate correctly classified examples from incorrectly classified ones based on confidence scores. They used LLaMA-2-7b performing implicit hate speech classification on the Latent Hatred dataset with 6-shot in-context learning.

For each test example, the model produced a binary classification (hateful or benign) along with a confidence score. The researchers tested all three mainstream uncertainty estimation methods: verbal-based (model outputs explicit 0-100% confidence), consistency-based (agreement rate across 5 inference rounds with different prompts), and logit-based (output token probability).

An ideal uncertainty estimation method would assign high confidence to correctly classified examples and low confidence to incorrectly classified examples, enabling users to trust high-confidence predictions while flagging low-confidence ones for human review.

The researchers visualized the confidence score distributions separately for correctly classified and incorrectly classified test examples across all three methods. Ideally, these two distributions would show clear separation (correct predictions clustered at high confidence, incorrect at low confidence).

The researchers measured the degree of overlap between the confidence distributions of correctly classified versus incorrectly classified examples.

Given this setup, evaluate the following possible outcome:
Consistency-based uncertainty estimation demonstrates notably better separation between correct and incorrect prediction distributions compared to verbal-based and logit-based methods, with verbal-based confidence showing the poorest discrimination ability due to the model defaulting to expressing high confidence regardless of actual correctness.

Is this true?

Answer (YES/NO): NO